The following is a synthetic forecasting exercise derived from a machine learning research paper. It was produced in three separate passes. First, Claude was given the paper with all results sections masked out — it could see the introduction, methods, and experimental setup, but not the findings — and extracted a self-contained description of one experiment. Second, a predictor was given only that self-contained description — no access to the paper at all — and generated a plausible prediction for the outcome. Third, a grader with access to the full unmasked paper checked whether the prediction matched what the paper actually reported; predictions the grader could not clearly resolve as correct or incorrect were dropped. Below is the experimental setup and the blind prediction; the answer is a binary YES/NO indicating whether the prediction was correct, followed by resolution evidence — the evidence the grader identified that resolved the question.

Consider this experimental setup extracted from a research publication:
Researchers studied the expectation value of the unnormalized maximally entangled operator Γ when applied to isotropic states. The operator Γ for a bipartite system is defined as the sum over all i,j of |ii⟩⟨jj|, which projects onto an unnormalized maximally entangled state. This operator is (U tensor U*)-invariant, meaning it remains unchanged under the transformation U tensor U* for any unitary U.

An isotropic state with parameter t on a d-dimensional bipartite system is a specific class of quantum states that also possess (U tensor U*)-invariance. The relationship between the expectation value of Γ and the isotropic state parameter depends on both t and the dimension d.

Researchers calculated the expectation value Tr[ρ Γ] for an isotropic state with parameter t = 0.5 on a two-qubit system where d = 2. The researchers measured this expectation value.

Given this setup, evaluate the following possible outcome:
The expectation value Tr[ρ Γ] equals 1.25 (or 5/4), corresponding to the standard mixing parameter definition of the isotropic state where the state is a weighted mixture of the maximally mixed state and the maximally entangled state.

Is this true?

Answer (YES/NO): NO